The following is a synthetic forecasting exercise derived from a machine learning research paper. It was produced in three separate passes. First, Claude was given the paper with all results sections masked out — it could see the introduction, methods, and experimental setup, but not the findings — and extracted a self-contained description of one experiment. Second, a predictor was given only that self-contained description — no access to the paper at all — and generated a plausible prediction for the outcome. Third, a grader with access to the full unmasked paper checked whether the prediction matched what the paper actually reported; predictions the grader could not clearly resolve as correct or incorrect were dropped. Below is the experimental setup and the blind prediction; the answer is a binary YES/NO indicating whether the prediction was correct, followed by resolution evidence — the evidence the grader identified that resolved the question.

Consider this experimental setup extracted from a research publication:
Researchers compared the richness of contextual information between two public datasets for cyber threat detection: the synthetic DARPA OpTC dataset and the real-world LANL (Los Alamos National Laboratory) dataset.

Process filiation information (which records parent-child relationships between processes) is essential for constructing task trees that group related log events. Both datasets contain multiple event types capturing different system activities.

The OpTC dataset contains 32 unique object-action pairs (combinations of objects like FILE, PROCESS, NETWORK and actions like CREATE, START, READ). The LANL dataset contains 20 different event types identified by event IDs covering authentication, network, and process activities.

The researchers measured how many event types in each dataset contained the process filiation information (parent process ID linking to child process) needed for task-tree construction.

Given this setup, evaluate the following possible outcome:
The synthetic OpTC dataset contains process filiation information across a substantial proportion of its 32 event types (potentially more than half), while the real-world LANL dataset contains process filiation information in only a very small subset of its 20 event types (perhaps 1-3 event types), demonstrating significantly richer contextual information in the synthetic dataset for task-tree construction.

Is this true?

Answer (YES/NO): NO